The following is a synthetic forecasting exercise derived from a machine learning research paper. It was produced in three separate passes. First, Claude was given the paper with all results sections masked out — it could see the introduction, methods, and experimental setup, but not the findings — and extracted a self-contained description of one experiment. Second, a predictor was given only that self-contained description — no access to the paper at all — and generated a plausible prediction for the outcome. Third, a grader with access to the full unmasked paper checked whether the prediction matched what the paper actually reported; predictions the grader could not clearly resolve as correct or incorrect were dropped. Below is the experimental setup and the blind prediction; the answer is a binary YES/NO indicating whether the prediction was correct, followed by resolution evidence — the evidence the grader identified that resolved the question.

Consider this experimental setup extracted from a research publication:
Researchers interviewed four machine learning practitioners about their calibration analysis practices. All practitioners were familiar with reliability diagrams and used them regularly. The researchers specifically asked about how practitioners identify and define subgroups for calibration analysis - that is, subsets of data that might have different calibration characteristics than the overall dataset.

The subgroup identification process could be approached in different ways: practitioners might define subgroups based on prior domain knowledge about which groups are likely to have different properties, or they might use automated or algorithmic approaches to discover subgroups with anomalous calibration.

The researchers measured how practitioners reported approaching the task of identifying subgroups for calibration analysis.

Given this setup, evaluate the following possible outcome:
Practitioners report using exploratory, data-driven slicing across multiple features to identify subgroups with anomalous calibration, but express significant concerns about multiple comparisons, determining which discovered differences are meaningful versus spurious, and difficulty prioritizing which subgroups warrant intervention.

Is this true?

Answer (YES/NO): NO